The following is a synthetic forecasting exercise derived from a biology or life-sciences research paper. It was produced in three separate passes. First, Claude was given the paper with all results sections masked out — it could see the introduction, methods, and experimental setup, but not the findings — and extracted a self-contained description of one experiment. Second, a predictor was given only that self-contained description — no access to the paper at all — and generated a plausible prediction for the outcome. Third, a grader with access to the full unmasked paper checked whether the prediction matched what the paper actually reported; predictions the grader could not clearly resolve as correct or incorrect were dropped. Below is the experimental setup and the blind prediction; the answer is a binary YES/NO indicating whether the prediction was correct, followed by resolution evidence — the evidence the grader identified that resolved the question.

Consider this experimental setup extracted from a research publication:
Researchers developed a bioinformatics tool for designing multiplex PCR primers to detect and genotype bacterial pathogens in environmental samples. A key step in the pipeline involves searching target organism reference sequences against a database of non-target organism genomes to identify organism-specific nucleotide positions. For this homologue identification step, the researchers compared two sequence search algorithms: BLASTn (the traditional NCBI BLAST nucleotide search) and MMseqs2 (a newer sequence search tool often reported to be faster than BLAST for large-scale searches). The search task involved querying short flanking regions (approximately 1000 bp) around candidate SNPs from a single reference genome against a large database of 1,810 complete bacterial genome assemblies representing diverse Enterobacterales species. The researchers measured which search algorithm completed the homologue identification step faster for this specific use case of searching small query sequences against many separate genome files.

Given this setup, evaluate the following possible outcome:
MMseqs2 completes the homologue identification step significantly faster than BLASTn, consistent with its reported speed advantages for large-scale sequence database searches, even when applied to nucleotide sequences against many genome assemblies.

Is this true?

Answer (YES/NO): NO